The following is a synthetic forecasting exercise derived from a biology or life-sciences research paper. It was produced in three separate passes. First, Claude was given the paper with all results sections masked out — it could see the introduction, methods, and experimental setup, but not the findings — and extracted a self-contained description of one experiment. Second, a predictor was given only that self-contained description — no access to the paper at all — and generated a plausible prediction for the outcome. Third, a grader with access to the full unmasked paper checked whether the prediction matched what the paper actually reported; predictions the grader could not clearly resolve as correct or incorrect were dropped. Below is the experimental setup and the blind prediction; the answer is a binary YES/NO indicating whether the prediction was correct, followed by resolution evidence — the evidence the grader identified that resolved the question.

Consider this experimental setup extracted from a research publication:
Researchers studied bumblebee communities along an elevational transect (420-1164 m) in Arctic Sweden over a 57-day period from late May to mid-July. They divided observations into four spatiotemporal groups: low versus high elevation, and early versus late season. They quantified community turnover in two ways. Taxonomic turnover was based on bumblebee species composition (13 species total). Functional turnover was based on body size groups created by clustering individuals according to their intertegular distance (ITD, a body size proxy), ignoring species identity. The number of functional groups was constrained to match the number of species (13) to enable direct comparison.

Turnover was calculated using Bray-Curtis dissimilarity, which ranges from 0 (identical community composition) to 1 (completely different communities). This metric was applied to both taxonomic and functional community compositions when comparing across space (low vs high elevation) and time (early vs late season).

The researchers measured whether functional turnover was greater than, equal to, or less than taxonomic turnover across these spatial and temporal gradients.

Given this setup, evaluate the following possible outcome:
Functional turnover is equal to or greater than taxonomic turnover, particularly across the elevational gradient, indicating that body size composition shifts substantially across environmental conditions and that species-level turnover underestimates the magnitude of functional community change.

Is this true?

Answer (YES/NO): NO